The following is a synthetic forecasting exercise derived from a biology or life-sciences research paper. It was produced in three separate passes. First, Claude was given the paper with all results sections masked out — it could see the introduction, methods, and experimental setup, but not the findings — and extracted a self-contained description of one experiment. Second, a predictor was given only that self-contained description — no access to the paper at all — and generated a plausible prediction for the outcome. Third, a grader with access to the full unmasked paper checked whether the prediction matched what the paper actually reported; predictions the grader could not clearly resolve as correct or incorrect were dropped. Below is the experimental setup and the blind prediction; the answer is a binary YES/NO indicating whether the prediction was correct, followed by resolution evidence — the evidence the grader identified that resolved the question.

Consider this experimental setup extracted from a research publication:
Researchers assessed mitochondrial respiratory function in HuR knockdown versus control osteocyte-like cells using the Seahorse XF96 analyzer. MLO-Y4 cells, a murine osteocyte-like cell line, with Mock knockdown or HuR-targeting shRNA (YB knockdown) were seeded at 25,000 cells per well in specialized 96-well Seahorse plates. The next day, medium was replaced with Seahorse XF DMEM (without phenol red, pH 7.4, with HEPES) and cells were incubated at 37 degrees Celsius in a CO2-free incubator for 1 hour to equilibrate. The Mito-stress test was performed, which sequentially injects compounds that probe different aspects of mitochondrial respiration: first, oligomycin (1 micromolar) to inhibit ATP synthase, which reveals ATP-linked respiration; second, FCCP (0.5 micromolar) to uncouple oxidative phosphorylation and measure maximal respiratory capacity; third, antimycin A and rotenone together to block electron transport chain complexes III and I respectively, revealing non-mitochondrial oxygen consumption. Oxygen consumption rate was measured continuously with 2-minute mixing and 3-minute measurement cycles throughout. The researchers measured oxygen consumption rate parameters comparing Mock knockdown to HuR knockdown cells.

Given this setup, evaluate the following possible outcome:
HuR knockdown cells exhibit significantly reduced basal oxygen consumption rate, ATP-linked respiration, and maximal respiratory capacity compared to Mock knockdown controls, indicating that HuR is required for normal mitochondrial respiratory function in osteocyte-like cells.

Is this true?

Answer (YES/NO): YES